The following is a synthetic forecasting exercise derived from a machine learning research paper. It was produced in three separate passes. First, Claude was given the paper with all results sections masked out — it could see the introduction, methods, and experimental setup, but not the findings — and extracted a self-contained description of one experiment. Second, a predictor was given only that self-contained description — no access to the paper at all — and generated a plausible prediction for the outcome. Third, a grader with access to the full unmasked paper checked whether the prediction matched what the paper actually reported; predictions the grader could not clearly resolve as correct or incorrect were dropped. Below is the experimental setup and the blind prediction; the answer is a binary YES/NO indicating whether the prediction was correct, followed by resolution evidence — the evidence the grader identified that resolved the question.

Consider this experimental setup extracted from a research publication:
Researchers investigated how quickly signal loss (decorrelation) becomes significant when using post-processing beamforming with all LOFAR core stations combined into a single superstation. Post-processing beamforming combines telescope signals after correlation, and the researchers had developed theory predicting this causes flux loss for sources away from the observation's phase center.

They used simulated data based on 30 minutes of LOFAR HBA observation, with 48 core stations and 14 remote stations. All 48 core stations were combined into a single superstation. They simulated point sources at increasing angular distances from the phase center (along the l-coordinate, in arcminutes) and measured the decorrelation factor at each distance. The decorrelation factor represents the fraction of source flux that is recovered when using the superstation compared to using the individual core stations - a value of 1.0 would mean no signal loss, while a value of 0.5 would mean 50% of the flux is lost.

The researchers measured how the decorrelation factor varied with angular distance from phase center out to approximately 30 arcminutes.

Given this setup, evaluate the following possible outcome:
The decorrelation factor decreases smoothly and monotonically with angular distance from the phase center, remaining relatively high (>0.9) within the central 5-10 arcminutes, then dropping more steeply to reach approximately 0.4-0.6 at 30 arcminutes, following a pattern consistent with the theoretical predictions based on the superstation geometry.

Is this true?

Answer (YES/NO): NO